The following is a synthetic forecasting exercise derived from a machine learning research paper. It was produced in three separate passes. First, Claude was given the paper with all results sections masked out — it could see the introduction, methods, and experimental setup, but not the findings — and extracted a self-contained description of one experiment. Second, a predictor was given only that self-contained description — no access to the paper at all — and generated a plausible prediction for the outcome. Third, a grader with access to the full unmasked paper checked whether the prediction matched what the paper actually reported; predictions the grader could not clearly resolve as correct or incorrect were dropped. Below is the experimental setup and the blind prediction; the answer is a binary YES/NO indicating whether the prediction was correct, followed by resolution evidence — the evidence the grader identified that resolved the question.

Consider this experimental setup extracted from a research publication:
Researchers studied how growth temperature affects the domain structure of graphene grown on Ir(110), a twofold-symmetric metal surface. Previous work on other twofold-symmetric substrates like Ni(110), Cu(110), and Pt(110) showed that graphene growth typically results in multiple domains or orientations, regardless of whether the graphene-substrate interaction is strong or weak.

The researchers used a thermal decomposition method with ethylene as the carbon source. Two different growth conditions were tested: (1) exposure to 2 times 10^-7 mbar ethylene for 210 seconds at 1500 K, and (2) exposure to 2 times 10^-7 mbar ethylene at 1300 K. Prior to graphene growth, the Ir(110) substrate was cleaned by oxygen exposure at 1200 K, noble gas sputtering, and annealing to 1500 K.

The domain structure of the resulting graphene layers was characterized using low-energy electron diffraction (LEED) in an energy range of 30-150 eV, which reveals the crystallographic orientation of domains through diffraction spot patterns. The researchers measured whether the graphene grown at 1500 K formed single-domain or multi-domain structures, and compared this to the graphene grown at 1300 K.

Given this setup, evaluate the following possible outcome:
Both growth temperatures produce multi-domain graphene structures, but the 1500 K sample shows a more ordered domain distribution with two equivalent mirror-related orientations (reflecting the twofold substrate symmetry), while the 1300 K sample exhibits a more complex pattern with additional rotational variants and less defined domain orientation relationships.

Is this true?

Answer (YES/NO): NO